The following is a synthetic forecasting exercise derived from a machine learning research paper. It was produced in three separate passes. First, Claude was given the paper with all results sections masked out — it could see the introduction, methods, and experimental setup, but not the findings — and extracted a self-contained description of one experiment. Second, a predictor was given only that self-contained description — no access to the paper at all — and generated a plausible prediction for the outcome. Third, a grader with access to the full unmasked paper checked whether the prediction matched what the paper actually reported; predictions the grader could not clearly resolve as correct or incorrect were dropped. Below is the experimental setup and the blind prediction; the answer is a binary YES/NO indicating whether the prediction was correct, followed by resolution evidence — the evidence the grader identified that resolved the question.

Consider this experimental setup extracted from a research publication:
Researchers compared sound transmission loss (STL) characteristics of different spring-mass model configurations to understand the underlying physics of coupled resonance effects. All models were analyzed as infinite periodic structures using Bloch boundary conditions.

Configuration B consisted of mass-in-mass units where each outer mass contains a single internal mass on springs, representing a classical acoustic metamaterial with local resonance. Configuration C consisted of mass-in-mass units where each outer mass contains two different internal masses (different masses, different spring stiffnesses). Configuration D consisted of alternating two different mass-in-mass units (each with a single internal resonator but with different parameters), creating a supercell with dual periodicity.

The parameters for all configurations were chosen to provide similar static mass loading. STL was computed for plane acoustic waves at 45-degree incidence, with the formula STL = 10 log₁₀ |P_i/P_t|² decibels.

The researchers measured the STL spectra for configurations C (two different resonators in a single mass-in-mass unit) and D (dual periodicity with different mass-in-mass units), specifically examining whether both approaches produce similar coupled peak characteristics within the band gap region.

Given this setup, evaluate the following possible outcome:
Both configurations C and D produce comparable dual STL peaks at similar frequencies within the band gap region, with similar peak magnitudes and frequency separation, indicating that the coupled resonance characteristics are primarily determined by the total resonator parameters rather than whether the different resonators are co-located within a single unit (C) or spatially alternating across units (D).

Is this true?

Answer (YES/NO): NO